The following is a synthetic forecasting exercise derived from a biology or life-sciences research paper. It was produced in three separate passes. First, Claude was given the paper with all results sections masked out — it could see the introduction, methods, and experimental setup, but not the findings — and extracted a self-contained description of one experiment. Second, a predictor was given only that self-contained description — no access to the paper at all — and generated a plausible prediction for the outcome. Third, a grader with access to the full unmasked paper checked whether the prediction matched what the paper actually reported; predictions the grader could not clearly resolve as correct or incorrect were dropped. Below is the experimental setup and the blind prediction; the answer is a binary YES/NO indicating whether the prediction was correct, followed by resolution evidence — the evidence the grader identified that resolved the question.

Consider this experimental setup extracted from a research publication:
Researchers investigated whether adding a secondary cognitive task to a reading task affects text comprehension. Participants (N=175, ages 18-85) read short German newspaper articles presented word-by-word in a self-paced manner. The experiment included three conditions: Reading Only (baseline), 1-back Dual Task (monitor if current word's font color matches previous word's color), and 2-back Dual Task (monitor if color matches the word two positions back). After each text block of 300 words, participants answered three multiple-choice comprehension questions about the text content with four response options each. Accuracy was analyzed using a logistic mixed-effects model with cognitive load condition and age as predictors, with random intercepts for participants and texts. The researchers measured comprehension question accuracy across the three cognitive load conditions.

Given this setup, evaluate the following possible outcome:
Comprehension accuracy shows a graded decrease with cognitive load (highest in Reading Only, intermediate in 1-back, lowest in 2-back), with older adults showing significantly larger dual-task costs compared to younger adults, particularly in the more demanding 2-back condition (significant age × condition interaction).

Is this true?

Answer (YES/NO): NO